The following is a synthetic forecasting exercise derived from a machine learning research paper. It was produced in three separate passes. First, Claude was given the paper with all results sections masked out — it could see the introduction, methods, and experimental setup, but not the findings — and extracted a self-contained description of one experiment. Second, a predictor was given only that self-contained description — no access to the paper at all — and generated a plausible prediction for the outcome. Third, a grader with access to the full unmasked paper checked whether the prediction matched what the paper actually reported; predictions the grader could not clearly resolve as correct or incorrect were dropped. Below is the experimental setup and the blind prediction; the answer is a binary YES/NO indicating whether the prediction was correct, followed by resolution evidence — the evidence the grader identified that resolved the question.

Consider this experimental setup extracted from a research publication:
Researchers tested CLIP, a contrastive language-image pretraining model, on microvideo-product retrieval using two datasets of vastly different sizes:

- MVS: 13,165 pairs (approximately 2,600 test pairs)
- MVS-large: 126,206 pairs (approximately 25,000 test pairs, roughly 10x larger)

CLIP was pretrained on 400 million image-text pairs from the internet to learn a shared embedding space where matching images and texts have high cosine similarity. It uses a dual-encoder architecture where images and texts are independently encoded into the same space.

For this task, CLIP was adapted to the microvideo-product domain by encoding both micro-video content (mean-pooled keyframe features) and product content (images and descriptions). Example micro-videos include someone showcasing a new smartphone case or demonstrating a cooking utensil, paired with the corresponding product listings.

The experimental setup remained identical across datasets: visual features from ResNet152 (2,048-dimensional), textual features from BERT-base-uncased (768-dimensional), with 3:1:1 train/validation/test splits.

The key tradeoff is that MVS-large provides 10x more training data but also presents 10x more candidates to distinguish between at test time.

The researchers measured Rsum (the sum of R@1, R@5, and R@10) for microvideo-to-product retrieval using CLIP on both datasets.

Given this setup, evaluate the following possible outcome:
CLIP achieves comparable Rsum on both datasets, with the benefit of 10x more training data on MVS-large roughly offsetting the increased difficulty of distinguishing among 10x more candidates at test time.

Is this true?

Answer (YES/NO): NO